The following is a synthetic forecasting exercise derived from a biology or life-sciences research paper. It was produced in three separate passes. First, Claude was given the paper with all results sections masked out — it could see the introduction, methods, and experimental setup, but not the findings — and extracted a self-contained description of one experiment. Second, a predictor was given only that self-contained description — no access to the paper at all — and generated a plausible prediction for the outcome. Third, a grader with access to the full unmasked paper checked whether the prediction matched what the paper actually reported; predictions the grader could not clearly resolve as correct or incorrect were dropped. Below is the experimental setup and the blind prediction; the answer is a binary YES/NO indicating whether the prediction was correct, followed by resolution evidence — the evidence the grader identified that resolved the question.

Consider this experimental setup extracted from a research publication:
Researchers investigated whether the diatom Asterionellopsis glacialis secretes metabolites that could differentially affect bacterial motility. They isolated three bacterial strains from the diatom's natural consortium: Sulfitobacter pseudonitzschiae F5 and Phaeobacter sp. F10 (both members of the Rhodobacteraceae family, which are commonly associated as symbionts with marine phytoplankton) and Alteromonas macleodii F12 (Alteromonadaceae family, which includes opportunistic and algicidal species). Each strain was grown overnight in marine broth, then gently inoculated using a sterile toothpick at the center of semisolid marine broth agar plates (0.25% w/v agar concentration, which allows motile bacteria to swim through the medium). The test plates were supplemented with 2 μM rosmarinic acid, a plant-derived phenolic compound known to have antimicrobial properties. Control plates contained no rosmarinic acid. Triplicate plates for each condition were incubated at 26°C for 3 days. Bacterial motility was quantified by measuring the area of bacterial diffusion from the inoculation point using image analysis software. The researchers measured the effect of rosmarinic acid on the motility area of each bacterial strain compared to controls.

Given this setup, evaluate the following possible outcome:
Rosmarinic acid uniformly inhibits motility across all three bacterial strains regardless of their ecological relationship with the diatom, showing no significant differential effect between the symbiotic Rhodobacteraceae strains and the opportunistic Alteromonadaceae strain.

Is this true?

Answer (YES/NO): NO